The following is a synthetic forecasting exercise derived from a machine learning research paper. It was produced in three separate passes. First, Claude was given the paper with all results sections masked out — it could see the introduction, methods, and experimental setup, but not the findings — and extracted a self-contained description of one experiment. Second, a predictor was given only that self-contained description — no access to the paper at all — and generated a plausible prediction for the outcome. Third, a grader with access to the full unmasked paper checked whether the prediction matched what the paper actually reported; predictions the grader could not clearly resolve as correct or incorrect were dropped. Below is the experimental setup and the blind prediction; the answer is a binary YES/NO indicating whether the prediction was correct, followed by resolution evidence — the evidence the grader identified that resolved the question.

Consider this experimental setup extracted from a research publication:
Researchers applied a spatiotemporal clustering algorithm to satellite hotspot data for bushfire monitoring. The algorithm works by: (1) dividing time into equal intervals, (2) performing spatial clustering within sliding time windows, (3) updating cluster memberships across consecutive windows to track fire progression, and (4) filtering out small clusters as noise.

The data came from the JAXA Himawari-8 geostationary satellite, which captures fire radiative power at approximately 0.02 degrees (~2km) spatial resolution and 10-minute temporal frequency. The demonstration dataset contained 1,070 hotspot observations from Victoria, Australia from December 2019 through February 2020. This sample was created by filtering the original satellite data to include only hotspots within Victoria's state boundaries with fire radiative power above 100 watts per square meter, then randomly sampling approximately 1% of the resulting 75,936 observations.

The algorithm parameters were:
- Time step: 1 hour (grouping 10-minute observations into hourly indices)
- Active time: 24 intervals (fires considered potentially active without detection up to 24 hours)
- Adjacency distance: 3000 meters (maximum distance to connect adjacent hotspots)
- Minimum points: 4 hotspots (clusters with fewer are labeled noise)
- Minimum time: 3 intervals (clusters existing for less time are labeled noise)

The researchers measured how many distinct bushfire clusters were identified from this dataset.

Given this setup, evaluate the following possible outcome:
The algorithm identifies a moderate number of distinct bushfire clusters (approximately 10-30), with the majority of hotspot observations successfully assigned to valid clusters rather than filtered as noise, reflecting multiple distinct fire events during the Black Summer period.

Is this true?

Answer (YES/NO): NO